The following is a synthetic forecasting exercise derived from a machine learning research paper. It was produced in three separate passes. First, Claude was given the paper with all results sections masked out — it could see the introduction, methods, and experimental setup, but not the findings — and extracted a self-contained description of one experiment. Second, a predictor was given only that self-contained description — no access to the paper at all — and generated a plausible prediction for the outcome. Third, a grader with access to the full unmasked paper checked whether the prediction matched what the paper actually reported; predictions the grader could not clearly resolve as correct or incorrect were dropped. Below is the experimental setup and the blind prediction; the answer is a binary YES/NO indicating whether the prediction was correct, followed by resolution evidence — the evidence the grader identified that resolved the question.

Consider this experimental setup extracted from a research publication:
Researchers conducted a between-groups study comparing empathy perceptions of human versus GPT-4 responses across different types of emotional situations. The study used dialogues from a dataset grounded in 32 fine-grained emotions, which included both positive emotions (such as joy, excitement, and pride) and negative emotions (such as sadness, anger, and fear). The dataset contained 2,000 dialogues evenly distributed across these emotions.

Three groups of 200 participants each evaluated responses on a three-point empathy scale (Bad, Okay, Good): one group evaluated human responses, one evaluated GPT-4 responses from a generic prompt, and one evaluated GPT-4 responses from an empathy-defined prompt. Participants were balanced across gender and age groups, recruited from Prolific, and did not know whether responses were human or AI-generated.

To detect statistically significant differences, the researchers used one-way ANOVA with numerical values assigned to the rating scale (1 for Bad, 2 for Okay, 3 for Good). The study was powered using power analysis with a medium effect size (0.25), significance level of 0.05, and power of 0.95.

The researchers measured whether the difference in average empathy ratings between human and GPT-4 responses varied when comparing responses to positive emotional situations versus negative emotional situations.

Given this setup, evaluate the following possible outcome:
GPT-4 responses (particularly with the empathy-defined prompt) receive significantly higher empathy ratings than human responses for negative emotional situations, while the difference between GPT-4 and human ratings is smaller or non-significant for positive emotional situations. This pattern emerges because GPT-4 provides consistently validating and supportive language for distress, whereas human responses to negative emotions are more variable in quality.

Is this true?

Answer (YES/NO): NO